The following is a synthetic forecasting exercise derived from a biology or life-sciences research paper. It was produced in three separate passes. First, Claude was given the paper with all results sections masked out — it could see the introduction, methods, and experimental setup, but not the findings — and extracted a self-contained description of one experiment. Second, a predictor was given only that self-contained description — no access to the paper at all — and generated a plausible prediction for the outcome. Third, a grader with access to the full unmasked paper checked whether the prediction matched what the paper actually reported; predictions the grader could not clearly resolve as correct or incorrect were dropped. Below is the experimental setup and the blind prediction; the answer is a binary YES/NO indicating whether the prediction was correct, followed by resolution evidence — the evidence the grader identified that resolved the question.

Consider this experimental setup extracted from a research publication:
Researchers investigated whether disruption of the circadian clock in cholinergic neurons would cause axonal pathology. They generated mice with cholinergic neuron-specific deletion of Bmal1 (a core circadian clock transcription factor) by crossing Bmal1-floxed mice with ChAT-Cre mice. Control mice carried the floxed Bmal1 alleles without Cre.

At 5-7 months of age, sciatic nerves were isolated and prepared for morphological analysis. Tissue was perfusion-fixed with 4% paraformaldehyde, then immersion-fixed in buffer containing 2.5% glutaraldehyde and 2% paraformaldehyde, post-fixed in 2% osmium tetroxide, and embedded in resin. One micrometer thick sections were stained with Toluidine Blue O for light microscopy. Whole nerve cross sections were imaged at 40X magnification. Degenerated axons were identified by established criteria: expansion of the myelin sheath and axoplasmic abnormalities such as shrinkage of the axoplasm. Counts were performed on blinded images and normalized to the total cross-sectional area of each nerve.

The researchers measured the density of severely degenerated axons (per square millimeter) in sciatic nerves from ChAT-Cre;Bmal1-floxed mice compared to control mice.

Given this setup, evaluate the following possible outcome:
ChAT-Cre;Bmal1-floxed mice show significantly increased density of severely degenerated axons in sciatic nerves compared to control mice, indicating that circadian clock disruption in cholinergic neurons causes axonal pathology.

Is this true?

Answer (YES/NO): YES